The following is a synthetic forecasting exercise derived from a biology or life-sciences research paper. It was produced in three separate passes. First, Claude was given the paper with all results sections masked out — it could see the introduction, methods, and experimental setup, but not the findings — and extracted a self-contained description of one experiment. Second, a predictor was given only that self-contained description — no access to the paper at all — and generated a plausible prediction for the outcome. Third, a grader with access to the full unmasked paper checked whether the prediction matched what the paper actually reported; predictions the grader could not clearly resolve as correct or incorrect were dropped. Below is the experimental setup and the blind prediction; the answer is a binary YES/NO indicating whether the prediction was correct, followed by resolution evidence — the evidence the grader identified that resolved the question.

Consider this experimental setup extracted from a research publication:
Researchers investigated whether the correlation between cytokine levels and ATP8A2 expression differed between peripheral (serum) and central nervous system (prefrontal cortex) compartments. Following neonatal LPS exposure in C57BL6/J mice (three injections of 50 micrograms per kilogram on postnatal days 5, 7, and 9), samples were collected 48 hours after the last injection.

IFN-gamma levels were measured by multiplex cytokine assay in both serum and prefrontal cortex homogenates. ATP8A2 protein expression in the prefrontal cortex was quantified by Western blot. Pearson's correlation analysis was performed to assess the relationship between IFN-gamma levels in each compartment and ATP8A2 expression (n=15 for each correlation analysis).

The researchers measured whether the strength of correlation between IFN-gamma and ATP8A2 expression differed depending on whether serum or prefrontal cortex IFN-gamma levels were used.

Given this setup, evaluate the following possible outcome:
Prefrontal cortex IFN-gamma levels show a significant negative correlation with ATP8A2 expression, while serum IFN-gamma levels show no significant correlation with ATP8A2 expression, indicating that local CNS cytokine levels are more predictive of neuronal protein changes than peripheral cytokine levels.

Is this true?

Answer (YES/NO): NO